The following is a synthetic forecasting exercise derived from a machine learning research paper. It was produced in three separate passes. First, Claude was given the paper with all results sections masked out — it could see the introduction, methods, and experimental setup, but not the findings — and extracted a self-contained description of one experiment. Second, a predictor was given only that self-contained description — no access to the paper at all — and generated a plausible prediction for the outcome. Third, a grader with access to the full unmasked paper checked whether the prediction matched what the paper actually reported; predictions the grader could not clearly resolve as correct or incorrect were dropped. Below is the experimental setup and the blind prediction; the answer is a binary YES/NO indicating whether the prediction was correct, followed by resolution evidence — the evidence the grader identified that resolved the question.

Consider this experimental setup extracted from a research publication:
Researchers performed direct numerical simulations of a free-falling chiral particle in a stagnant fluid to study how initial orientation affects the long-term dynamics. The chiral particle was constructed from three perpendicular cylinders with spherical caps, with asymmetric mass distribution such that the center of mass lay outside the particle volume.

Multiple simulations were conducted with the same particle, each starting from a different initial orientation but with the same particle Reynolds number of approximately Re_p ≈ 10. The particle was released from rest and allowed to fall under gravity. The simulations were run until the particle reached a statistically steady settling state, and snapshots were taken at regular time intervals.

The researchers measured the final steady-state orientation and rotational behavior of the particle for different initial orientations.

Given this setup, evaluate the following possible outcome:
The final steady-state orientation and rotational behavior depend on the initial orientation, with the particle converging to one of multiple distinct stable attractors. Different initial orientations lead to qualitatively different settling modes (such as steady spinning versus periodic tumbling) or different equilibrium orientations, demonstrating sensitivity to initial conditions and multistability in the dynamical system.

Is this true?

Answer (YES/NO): NO